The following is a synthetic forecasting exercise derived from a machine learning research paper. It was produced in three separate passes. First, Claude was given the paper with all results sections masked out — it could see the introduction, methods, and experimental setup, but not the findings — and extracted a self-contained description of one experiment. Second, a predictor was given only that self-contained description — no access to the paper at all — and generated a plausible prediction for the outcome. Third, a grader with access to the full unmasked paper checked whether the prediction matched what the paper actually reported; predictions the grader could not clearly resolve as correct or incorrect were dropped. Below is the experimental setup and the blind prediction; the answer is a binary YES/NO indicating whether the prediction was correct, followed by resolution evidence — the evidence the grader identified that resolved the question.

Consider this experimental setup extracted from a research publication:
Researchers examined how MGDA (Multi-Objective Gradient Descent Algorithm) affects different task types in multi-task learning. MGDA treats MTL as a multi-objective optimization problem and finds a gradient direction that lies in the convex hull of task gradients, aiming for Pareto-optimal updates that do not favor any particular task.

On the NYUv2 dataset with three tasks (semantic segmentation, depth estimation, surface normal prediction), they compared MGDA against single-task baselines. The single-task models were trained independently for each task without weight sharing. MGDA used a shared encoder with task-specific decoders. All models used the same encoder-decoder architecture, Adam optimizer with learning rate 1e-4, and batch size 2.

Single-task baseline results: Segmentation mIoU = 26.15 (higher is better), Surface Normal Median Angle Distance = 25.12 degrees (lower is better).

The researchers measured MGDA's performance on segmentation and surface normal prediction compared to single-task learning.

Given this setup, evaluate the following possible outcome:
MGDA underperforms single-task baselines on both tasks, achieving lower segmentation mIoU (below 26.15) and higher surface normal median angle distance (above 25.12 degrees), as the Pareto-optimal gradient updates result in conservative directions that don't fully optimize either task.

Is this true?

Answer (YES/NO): NO